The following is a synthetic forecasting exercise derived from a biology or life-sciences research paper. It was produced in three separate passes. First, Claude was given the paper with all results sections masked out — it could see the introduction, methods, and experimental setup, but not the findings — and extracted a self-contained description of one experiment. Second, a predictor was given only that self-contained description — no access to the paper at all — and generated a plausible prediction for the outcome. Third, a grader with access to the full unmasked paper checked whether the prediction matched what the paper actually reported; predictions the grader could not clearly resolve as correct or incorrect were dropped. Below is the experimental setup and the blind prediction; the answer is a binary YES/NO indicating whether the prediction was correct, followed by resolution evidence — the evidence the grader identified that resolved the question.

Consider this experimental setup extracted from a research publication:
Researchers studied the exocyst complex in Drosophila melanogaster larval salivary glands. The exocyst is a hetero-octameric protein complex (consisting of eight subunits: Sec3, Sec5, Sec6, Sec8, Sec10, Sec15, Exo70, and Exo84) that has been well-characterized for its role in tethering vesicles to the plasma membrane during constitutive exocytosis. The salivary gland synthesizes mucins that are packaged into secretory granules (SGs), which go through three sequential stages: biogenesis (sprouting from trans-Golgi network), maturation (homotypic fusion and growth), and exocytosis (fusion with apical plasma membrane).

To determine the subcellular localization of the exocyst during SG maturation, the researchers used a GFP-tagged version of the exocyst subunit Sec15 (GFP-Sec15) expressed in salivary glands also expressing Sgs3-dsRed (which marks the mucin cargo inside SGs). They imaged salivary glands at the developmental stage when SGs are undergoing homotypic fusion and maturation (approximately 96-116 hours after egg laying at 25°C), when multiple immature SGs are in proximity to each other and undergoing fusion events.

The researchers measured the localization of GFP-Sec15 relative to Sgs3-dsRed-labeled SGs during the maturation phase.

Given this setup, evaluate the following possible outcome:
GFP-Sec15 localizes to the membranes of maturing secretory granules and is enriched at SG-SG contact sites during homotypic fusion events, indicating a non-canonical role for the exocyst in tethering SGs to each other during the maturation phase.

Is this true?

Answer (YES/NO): YES